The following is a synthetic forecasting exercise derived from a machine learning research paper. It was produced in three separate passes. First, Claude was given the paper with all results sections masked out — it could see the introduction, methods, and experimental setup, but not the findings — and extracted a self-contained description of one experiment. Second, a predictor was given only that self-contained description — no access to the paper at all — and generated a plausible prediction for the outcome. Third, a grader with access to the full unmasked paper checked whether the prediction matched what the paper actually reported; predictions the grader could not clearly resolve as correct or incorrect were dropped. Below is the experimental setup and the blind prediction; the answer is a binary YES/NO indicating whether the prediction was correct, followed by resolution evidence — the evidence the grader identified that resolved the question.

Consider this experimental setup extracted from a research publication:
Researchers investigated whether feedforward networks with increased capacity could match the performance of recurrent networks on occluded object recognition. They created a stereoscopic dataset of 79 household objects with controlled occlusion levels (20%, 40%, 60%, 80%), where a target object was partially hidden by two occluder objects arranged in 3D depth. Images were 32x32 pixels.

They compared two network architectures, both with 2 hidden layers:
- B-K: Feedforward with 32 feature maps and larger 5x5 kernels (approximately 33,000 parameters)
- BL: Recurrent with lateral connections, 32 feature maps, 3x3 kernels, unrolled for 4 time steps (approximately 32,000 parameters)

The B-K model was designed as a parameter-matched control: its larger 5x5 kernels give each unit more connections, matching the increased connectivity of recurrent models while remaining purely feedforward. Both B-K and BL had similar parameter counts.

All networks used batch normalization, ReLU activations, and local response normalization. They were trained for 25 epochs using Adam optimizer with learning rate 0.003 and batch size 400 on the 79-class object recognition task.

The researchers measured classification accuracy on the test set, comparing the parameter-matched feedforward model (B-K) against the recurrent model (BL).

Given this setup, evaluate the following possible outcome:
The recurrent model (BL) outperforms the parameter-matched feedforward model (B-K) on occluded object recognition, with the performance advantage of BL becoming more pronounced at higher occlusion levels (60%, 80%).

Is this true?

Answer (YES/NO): YES